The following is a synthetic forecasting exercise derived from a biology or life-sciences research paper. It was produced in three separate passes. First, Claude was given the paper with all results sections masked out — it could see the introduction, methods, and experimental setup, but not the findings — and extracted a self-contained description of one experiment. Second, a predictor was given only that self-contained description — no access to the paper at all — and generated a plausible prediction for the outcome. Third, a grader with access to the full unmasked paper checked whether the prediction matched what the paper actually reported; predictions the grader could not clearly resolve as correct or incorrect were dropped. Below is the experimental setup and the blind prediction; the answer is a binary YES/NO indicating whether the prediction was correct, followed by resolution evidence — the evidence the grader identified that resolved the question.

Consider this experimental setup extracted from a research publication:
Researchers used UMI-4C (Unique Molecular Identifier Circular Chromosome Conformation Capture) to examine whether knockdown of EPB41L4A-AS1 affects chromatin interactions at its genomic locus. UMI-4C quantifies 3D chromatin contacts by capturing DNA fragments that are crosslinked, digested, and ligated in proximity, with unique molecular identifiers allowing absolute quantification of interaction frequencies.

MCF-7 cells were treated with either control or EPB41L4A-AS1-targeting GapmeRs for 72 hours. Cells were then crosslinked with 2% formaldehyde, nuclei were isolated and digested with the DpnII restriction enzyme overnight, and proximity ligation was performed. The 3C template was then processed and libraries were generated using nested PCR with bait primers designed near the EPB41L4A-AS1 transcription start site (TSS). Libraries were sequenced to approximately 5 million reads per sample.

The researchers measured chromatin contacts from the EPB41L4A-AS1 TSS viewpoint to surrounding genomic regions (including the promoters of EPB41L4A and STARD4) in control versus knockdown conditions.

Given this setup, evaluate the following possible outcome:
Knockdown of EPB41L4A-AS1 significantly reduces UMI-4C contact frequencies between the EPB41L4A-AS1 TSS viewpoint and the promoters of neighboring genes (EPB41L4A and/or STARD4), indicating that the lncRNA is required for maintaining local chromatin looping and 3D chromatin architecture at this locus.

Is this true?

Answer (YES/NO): YES